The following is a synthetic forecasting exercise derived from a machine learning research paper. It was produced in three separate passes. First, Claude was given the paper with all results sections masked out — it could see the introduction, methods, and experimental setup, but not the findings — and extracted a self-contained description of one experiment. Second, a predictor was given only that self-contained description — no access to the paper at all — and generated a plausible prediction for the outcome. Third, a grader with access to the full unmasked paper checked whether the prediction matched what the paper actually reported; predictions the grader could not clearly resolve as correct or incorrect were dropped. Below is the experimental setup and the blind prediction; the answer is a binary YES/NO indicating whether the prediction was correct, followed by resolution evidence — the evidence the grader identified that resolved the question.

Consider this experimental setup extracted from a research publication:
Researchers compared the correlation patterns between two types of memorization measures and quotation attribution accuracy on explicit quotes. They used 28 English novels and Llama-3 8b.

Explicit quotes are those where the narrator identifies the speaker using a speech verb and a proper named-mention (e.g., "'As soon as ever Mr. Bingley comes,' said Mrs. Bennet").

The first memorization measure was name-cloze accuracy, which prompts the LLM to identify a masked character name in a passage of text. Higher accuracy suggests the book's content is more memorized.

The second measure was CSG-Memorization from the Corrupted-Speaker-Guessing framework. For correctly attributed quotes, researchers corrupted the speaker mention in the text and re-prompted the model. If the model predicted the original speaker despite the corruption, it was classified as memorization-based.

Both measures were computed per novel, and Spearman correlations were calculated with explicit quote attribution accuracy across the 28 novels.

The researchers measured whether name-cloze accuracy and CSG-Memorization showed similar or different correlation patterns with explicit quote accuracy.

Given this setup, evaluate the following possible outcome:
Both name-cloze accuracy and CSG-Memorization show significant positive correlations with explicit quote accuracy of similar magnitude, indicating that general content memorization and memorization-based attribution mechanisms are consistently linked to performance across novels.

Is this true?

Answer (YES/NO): YES